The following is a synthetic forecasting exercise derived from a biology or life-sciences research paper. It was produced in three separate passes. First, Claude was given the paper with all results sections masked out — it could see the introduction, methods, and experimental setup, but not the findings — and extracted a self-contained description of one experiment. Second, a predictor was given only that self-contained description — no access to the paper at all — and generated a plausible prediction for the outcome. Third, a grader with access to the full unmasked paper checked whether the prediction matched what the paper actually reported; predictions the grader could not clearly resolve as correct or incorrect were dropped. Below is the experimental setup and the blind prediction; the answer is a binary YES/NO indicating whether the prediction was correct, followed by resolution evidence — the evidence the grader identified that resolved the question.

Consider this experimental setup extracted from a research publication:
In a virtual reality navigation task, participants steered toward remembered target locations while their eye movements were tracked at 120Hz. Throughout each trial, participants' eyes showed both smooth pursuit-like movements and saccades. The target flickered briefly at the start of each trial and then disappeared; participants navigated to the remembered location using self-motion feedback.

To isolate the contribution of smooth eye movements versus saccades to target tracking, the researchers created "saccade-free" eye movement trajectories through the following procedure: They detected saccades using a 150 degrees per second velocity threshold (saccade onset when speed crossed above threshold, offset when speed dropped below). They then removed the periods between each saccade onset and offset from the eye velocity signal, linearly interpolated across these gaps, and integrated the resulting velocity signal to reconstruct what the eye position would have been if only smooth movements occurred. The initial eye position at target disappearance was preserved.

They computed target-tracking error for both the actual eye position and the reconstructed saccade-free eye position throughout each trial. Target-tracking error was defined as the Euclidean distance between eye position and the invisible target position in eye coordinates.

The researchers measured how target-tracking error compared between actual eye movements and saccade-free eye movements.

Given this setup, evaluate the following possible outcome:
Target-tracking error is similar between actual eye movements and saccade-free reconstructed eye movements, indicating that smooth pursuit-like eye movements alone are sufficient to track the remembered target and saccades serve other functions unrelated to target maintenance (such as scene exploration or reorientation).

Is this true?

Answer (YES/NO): NO